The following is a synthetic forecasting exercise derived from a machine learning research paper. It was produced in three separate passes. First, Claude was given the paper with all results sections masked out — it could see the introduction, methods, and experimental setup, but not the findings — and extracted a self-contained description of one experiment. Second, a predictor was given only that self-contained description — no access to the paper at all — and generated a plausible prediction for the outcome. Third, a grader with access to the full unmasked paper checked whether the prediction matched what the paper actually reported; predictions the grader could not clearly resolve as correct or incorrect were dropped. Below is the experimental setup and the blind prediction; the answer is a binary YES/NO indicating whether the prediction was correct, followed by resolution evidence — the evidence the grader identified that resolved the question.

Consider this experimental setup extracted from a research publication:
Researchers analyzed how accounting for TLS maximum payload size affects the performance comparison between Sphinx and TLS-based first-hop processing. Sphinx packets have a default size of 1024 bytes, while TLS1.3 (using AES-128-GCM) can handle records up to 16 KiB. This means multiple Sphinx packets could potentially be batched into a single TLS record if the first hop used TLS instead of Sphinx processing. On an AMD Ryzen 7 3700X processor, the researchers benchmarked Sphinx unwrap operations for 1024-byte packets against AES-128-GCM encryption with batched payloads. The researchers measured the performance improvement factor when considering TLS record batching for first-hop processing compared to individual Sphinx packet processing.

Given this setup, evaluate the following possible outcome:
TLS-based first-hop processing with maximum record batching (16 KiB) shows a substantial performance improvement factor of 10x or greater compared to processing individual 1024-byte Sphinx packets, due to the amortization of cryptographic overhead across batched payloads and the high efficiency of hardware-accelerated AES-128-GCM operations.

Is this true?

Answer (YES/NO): YES